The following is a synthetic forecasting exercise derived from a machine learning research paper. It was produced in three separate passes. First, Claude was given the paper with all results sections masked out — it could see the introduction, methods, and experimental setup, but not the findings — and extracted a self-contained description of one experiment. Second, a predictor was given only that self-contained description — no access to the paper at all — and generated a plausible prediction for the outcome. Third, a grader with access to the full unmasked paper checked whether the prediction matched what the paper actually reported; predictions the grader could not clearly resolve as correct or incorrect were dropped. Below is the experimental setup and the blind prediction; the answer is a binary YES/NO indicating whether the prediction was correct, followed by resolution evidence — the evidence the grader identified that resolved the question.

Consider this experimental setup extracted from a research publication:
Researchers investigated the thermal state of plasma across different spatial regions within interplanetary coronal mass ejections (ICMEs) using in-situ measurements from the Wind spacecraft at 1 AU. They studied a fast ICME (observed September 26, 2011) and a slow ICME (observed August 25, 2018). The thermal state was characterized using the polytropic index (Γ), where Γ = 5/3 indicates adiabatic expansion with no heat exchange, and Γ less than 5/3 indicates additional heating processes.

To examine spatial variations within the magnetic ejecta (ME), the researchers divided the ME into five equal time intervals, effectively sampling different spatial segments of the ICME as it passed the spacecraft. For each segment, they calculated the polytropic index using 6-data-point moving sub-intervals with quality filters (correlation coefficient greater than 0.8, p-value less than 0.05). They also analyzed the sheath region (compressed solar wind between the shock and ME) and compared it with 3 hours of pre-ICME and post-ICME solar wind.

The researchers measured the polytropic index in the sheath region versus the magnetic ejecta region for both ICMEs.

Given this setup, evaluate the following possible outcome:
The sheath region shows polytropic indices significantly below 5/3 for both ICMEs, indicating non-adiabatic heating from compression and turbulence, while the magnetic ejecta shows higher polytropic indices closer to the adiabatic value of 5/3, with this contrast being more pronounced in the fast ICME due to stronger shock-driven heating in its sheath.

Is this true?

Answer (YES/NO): NO